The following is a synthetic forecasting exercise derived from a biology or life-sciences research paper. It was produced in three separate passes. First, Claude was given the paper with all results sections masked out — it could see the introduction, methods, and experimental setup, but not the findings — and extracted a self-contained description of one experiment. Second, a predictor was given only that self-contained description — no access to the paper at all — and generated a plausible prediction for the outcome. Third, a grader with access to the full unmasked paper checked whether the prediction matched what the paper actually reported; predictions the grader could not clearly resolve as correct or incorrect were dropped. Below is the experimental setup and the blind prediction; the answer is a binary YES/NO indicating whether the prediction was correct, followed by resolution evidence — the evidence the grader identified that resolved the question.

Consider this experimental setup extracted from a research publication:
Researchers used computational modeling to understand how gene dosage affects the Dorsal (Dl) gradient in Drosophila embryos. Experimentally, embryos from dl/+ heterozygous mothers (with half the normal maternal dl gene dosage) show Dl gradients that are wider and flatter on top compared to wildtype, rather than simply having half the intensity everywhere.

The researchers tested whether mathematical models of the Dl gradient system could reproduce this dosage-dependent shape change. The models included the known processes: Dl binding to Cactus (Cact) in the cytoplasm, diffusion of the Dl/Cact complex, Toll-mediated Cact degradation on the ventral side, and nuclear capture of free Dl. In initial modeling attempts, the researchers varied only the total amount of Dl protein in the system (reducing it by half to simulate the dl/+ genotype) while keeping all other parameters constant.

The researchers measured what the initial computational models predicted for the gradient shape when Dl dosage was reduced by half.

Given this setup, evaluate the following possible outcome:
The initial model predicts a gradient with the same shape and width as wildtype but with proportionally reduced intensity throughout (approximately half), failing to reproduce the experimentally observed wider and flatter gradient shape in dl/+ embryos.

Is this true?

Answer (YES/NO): YES